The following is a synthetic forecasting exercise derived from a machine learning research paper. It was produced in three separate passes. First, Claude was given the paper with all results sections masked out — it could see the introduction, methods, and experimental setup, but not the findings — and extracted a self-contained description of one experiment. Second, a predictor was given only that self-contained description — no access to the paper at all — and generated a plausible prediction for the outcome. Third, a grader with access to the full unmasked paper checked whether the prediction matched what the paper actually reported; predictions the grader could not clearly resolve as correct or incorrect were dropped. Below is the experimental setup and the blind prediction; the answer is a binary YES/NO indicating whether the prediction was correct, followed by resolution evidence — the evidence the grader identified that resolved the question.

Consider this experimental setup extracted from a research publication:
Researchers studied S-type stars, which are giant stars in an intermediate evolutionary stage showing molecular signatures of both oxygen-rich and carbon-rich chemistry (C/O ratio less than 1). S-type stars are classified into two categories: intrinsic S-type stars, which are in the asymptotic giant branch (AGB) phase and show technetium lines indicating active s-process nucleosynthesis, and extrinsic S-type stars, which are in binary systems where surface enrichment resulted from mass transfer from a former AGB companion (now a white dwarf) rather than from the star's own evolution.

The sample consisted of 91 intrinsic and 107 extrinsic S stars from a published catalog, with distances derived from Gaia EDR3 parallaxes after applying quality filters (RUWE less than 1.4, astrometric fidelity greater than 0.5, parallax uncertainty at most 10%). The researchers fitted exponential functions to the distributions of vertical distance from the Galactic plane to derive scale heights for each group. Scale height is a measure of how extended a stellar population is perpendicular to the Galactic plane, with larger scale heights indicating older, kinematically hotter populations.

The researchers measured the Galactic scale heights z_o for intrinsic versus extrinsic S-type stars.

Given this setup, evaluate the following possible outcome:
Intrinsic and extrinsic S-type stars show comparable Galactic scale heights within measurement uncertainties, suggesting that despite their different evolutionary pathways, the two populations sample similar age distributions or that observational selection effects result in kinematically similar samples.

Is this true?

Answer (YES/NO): NO